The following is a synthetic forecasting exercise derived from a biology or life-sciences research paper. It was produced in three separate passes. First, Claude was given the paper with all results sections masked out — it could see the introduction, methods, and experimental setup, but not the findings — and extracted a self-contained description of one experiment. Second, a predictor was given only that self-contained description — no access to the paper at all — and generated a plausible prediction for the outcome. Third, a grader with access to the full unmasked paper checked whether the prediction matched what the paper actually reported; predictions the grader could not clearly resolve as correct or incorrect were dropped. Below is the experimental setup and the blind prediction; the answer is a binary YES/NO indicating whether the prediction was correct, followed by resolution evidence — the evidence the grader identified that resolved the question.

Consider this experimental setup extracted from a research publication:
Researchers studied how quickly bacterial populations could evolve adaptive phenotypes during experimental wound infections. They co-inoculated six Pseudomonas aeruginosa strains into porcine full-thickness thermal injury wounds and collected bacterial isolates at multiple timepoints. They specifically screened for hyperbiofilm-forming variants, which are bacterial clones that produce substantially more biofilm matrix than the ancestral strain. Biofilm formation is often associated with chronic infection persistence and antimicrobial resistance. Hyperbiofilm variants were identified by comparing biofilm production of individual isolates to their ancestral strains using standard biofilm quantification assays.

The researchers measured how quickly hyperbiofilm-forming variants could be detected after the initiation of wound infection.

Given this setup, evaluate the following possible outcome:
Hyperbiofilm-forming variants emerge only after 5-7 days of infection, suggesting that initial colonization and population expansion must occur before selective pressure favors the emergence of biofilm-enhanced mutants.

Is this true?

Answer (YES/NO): NO